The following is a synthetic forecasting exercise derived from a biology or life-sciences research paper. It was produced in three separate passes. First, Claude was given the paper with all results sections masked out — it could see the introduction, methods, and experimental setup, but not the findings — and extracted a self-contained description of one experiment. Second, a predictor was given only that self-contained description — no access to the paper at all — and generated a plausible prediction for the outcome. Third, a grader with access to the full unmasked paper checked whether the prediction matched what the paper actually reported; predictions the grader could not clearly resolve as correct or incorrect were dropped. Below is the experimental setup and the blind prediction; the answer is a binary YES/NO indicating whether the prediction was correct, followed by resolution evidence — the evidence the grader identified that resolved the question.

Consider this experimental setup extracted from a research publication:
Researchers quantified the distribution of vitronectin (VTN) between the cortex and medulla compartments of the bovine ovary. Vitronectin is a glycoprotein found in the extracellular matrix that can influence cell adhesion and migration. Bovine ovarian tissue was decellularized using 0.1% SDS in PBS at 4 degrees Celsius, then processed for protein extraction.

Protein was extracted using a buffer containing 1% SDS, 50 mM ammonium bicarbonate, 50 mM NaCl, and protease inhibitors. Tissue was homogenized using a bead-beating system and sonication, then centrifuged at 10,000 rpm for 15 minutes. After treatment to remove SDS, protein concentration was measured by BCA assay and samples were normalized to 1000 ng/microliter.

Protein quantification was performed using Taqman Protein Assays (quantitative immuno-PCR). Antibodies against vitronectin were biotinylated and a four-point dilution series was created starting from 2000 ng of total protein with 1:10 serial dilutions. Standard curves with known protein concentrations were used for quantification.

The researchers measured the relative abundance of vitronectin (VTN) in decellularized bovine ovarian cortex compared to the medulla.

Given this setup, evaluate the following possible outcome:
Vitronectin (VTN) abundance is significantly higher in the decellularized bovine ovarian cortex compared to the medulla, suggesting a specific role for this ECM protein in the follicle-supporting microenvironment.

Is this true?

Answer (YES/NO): NO